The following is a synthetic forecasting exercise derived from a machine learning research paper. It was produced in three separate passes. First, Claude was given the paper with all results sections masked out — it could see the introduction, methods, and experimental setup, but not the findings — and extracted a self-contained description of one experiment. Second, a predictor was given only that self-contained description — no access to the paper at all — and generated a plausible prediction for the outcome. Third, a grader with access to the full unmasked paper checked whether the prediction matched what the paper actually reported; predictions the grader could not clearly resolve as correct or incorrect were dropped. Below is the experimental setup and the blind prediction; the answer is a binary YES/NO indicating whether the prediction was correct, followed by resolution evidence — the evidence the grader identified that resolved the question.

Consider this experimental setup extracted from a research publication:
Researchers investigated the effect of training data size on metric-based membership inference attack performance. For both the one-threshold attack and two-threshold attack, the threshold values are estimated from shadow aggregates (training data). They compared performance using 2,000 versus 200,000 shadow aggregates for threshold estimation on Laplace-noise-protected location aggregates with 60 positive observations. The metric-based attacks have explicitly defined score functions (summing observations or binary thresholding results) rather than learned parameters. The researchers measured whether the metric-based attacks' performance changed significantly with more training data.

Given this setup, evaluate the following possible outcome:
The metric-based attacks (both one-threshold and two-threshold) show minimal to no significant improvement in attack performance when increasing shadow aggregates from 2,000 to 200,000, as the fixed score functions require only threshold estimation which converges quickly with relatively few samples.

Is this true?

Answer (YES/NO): YES